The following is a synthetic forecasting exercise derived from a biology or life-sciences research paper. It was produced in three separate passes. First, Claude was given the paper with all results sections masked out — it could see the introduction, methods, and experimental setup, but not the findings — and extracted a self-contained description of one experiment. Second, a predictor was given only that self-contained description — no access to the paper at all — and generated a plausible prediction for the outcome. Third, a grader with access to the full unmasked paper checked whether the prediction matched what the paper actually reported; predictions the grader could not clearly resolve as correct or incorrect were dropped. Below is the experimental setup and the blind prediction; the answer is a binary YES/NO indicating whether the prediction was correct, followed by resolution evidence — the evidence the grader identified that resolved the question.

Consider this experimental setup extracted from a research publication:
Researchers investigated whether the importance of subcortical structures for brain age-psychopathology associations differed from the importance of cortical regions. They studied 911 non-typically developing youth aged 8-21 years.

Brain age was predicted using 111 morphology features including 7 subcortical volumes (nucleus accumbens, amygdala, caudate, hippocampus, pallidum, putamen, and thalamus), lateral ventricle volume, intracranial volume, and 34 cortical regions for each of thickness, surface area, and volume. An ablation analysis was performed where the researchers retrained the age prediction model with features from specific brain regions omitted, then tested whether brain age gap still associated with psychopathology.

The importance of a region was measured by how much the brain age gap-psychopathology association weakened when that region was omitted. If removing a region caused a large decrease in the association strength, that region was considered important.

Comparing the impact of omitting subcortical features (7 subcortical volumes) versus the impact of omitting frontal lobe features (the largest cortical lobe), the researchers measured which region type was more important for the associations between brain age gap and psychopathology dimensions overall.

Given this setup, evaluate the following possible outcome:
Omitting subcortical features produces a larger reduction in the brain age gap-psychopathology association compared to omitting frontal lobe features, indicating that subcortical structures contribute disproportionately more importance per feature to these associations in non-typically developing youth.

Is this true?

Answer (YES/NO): NO